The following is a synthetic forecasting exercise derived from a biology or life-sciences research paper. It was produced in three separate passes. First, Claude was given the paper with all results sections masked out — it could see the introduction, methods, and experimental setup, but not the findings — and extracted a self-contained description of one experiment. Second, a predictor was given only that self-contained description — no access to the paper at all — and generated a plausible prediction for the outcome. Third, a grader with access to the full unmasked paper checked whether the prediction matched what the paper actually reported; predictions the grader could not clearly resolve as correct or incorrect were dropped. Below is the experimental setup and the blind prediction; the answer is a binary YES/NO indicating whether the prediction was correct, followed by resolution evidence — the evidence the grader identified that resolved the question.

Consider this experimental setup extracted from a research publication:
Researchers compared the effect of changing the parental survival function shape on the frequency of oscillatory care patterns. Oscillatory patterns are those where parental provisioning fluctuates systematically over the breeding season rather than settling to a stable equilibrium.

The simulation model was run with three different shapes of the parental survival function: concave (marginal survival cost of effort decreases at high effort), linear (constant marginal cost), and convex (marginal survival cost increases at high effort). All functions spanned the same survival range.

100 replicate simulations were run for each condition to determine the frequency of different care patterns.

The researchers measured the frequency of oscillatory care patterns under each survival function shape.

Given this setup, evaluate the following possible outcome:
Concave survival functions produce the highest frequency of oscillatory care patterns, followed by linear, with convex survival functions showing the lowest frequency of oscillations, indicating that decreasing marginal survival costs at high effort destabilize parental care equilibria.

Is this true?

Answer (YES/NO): NO